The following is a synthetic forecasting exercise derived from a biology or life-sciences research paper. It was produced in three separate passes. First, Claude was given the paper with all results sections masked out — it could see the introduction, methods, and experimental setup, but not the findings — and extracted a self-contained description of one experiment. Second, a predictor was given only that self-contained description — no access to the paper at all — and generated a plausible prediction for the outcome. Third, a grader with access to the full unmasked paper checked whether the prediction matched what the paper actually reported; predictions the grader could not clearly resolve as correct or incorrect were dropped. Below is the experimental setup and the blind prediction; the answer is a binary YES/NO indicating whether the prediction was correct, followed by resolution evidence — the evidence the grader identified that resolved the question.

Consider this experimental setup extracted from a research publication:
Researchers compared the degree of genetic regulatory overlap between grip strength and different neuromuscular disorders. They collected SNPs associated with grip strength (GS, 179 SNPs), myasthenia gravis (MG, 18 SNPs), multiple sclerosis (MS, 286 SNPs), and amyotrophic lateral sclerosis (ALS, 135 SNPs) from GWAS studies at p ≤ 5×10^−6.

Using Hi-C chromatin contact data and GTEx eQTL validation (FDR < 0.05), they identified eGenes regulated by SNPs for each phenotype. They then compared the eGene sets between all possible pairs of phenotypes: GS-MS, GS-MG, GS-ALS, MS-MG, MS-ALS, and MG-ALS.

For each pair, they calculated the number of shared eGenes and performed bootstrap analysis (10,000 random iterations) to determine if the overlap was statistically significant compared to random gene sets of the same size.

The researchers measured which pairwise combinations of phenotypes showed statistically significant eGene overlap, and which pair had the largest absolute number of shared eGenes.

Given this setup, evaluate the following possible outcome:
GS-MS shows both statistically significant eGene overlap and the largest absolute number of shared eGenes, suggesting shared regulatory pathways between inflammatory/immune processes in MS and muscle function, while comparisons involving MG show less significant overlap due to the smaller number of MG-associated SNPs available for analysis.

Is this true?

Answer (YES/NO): NO